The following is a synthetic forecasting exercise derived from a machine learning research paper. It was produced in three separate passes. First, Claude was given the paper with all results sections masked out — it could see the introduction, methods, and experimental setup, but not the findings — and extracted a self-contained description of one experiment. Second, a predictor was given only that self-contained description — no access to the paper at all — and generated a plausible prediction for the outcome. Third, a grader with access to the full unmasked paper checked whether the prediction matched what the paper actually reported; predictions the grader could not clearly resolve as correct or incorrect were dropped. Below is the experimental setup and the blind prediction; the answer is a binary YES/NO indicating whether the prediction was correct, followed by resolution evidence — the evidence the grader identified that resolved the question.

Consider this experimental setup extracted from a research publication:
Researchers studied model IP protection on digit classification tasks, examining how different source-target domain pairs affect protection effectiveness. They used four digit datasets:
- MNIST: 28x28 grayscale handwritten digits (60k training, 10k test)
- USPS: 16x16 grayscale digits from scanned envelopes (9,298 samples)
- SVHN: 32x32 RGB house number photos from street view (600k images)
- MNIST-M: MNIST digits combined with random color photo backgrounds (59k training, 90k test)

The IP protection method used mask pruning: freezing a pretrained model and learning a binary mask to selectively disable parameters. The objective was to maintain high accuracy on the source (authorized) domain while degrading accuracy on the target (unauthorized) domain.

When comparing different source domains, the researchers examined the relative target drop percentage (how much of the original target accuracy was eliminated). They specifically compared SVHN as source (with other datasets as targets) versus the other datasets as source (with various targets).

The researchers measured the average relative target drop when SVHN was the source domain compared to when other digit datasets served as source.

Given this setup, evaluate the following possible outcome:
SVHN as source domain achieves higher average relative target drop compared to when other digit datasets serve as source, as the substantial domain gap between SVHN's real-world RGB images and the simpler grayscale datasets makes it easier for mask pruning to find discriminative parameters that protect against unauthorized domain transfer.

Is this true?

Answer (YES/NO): YES